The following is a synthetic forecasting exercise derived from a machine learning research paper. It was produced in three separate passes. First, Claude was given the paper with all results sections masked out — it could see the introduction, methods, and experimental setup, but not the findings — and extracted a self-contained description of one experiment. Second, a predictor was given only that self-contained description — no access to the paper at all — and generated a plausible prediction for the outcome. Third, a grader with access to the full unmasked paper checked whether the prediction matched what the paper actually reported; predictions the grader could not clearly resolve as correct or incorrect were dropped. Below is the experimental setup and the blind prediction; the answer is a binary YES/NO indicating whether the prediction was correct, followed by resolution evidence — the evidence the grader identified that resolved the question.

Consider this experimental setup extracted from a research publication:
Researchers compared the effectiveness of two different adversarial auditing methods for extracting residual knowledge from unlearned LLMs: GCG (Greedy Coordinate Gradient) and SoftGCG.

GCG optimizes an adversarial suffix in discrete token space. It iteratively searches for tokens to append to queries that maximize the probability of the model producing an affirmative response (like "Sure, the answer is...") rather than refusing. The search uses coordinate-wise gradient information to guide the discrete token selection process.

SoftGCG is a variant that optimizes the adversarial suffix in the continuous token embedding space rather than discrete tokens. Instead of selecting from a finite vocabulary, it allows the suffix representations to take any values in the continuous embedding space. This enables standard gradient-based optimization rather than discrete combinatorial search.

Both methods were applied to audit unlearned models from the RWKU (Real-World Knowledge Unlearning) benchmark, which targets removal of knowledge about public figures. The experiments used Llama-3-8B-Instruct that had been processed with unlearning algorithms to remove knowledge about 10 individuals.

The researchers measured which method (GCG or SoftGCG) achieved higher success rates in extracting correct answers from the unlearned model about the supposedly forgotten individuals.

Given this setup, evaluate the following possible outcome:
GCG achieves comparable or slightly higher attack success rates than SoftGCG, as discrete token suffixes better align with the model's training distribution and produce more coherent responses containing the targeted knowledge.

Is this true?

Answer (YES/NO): NO